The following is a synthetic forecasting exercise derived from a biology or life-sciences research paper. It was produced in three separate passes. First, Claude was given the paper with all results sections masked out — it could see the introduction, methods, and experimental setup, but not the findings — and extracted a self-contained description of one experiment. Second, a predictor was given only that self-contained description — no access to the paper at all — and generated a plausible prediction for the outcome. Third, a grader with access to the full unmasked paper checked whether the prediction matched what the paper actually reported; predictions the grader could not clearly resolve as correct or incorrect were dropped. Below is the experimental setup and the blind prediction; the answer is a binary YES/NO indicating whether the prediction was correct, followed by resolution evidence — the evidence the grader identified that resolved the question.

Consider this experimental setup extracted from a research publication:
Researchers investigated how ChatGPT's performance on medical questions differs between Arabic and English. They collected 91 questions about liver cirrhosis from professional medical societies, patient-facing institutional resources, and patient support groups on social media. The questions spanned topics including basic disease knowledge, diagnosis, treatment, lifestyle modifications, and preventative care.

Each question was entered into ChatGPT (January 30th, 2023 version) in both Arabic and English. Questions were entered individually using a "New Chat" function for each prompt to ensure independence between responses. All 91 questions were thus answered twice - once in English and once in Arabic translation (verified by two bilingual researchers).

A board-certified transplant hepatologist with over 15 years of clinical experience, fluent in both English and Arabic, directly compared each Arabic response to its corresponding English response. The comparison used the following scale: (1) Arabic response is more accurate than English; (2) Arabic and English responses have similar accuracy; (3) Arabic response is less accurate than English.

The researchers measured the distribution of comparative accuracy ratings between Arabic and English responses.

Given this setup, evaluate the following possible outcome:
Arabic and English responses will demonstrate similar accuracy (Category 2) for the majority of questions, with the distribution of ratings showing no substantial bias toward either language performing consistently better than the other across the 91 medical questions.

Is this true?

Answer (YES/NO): NO